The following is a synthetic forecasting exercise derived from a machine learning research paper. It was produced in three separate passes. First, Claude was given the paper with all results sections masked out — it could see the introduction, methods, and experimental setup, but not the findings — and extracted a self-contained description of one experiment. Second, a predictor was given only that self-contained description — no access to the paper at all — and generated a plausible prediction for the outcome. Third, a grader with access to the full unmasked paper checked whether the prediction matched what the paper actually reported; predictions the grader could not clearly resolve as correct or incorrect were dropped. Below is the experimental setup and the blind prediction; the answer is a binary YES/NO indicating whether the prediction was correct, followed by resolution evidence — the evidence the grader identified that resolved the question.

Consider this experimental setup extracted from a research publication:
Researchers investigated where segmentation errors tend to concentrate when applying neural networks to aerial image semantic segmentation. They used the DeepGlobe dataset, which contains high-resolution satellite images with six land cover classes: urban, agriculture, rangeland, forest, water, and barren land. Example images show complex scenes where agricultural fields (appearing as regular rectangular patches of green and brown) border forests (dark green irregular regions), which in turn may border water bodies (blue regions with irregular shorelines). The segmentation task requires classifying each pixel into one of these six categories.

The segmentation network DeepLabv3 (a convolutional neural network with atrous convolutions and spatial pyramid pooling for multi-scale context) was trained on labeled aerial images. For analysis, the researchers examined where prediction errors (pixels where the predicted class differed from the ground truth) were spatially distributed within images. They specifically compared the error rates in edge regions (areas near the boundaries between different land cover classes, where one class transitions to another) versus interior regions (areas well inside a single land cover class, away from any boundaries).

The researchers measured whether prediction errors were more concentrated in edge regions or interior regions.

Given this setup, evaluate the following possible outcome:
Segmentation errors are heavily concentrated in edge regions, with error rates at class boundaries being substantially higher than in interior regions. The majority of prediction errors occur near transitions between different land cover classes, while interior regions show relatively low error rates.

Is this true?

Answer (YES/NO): YES